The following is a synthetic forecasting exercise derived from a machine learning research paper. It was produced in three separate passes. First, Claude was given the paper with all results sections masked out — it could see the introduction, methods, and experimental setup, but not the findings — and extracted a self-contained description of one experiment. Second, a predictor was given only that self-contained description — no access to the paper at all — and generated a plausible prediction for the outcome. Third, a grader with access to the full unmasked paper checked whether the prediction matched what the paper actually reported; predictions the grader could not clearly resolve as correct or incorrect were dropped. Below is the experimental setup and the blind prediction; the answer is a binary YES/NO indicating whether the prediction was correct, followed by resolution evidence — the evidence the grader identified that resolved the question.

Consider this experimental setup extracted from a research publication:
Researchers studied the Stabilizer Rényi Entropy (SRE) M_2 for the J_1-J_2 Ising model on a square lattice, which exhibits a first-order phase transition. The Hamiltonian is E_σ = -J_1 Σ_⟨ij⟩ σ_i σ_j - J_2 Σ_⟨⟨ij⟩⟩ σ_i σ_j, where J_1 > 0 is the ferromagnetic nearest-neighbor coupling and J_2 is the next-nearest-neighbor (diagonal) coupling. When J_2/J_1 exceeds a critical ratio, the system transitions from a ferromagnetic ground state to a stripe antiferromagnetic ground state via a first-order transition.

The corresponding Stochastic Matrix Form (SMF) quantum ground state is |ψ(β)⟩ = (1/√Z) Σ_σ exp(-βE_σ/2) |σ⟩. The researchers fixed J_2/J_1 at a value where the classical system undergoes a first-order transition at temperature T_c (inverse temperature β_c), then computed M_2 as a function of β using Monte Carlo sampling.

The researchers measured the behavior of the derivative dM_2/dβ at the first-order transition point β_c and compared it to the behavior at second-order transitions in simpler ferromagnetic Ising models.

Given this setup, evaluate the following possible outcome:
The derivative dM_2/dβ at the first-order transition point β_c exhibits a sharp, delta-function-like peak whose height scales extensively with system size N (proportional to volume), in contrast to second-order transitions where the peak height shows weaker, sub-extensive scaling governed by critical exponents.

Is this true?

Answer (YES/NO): NO